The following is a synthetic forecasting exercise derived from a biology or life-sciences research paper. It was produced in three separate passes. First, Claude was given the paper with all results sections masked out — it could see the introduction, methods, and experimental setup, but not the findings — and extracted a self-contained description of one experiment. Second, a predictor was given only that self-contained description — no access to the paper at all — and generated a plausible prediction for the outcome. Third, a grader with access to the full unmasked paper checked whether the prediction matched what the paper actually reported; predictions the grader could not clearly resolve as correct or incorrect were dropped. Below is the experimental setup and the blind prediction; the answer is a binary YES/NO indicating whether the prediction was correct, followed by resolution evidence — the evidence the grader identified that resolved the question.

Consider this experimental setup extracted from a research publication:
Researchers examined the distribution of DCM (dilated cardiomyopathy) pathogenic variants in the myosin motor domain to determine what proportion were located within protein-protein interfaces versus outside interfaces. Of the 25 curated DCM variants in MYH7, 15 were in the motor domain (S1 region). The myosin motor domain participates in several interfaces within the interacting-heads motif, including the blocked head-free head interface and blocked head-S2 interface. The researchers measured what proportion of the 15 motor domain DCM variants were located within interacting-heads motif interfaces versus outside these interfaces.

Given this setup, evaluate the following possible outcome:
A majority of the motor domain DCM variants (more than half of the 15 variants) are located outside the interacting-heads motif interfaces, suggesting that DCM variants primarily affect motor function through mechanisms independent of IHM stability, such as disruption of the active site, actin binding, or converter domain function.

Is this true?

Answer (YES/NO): YES